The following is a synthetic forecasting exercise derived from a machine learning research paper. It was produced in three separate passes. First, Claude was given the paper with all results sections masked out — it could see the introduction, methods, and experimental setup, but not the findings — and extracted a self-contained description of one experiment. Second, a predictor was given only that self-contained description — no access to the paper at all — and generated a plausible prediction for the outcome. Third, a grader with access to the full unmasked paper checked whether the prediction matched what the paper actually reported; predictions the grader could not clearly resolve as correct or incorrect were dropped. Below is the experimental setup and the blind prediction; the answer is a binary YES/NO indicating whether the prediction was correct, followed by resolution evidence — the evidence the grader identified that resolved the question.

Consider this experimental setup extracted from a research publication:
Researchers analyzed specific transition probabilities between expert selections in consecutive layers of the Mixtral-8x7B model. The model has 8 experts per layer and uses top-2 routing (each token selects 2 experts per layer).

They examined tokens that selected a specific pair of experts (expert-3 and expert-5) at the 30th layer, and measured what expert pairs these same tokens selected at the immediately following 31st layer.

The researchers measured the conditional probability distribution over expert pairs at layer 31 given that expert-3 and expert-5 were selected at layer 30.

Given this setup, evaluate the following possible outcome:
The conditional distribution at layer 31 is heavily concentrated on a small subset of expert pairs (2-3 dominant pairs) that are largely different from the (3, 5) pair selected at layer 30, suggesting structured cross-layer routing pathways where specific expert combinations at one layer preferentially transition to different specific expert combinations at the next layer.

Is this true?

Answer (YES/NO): NO